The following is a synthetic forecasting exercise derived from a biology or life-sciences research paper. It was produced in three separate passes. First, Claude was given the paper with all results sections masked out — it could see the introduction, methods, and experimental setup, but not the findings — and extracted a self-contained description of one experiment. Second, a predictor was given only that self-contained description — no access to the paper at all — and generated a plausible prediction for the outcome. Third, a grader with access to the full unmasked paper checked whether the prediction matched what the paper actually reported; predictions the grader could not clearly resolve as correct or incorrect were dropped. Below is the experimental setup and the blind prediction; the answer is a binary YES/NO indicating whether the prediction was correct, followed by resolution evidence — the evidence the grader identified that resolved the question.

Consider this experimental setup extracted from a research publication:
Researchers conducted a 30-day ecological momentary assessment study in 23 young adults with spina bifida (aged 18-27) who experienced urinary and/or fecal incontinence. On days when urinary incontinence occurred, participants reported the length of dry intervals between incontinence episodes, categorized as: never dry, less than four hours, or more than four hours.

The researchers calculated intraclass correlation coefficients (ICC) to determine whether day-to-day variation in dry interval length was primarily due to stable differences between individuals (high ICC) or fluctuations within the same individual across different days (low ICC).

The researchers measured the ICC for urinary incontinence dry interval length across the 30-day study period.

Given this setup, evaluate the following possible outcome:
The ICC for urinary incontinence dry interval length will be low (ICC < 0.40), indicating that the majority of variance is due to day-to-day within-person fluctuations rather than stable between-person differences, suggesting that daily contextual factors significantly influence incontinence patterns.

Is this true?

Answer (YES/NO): NO